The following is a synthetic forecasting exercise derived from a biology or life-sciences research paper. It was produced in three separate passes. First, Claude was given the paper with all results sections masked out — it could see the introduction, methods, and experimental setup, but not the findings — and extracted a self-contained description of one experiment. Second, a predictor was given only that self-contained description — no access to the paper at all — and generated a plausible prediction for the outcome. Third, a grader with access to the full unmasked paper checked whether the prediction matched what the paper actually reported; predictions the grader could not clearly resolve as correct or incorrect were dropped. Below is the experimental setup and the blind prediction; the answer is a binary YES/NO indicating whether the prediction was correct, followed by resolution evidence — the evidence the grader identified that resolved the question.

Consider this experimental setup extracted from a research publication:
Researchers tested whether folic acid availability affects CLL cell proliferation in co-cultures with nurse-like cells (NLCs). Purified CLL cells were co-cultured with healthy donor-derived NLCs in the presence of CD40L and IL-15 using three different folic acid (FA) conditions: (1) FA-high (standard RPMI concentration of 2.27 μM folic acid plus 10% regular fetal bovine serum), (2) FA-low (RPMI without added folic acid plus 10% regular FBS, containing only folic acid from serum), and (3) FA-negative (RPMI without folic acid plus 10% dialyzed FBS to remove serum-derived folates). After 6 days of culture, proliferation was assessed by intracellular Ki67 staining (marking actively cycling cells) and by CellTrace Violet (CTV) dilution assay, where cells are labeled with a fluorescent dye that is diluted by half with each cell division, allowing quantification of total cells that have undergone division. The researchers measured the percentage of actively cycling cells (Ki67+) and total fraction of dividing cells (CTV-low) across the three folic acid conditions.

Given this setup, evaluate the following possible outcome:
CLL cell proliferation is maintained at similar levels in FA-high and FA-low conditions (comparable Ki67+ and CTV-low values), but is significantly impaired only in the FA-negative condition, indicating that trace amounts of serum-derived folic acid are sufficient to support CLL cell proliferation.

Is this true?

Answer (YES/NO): NO